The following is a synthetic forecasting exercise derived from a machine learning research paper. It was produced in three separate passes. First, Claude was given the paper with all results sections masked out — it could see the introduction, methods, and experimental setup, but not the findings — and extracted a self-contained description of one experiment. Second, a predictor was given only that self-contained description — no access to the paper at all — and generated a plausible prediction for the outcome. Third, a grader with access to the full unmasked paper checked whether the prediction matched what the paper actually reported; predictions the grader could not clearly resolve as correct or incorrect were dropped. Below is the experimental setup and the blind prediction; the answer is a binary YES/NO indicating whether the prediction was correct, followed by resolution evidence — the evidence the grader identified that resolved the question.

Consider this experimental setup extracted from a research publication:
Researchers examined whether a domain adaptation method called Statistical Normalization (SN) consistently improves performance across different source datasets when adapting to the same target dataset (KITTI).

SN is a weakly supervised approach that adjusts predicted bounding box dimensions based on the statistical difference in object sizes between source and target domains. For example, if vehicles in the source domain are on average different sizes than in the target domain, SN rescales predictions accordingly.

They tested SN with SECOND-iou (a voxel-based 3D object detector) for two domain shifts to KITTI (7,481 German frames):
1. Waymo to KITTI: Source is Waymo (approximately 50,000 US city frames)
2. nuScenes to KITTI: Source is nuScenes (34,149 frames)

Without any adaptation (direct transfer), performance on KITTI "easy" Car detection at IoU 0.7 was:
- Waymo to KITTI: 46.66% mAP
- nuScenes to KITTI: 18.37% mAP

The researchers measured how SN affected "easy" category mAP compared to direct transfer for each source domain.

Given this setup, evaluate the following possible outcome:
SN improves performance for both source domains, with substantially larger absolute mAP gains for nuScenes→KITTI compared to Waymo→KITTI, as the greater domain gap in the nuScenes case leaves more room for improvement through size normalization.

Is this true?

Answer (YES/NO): NO